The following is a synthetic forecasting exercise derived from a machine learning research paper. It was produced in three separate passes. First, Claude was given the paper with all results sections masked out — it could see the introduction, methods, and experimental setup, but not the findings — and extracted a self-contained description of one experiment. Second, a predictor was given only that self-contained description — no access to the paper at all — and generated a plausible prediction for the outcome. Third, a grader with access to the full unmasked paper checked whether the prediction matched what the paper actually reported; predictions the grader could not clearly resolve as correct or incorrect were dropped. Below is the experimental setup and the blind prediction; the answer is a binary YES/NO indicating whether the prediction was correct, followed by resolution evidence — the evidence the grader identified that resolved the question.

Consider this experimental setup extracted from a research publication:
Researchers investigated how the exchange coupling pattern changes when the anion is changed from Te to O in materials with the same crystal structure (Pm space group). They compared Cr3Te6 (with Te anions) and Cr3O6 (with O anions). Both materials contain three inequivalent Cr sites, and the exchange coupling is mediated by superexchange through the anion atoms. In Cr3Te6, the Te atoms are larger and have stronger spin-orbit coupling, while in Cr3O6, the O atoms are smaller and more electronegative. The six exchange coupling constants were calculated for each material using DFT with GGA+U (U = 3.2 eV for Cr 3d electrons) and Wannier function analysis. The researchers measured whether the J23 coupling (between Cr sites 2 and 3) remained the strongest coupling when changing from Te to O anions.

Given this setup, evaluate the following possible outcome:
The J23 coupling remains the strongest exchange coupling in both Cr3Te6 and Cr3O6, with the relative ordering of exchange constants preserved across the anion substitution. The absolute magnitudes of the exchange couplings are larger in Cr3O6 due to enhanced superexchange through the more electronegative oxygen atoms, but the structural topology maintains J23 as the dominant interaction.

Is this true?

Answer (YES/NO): NO